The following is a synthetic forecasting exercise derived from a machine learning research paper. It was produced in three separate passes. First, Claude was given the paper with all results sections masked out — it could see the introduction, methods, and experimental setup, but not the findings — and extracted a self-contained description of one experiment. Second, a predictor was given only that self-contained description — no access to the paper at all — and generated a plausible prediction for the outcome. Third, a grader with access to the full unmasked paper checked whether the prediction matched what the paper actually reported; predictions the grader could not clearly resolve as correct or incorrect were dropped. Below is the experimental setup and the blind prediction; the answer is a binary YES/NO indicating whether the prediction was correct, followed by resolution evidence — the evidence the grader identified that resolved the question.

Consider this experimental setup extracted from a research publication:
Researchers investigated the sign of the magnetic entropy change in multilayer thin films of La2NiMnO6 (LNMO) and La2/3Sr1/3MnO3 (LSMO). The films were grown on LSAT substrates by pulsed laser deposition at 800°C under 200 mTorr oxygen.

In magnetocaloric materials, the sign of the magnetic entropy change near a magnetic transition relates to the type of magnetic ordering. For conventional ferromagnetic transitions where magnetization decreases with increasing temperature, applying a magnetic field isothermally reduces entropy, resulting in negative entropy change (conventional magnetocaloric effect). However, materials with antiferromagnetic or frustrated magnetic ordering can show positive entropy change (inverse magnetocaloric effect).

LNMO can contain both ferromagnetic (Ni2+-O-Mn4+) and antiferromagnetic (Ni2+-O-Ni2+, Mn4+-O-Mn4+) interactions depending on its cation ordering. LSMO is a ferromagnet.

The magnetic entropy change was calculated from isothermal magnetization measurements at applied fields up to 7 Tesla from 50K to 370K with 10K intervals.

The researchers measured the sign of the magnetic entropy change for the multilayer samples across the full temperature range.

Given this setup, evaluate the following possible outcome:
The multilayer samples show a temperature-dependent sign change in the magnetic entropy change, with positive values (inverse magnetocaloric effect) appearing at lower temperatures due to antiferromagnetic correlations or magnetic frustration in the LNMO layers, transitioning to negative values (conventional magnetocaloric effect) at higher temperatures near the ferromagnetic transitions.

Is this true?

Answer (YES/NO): NO